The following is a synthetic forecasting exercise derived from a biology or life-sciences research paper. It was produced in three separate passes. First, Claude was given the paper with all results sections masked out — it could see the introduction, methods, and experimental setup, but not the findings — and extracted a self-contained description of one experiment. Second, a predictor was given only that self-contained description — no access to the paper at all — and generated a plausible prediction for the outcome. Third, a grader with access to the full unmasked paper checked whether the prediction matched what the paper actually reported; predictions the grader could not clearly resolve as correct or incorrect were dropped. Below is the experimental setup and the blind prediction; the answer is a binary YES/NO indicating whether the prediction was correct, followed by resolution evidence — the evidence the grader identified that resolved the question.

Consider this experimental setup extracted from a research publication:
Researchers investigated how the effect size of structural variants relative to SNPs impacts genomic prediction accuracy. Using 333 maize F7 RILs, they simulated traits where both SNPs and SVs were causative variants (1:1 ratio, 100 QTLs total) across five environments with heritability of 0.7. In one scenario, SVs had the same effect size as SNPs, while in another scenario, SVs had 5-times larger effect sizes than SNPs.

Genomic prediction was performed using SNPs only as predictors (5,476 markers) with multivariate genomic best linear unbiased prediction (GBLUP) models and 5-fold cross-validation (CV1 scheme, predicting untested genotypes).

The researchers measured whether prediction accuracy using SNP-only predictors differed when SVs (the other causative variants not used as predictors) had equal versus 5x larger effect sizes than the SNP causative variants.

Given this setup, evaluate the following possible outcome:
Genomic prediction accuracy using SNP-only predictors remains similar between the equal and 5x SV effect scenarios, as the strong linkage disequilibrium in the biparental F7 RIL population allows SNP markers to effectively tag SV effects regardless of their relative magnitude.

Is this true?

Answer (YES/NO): NO